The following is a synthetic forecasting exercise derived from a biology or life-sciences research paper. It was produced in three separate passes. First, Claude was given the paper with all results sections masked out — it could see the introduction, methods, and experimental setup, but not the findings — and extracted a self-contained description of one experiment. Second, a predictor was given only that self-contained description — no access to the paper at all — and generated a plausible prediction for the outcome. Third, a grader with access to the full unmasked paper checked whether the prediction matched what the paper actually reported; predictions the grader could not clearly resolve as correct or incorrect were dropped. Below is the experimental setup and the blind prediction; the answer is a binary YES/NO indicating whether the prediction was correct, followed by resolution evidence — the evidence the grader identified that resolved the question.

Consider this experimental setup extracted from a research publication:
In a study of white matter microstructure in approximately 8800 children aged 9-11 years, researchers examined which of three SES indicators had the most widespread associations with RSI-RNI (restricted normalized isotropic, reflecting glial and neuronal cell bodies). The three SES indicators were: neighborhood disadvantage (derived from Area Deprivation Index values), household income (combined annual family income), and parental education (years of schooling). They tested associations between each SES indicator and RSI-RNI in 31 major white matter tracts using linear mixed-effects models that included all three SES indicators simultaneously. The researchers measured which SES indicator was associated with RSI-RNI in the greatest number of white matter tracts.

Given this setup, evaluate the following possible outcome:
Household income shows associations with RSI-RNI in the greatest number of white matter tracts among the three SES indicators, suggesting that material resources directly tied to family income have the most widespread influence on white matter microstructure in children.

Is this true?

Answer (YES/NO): YES